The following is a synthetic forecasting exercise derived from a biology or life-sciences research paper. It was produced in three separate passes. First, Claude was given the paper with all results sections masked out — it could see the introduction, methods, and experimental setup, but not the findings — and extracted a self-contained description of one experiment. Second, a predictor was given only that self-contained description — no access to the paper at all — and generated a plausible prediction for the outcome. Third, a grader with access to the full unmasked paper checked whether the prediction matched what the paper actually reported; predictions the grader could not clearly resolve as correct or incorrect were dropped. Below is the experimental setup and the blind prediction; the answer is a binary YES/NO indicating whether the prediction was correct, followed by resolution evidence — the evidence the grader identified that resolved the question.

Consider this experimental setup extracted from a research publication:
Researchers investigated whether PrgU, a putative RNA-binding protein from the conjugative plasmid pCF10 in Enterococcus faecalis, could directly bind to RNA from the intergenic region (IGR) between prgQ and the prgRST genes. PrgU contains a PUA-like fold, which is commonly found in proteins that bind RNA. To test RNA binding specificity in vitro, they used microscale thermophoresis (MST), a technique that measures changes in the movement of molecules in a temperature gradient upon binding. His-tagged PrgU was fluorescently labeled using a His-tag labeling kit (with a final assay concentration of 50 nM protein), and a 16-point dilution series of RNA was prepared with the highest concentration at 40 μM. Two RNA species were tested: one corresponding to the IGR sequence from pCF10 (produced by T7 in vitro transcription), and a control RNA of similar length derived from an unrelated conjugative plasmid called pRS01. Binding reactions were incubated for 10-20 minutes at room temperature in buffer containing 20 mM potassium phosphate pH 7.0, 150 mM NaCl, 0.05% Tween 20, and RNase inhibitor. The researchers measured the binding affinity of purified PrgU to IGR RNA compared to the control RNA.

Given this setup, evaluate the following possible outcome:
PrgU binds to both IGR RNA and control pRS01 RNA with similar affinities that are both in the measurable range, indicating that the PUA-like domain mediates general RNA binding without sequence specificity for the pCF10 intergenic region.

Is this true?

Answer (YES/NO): YES